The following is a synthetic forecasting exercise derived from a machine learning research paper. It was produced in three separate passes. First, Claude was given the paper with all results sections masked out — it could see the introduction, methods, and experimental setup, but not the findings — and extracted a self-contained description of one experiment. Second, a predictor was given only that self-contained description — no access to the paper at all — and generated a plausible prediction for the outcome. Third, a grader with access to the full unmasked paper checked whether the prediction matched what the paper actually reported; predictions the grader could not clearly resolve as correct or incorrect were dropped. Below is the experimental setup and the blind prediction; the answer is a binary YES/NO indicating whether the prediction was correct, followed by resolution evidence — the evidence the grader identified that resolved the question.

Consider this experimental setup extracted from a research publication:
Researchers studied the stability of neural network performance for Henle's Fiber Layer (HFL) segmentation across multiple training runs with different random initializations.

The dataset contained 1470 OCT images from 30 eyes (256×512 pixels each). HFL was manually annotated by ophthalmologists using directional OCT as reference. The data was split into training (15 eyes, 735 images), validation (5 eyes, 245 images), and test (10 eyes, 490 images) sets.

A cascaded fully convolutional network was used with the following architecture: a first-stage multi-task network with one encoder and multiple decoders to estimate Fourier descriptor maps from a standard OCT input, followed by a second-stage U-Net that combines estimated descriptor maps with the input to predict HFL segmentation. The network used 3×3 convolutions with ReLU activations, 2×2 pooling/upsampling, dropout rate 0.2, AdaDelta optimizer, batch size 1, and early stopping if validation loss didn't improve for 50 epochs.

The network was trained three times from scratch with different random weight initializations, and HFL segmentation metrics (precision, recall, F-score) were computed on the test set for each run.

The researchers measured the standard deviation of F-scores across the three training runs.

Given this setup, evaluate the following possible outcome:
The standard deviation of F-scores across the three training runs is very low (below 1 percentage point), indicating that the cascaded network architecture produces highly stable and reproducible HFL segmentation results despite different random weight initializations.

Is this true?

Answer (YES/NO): YES